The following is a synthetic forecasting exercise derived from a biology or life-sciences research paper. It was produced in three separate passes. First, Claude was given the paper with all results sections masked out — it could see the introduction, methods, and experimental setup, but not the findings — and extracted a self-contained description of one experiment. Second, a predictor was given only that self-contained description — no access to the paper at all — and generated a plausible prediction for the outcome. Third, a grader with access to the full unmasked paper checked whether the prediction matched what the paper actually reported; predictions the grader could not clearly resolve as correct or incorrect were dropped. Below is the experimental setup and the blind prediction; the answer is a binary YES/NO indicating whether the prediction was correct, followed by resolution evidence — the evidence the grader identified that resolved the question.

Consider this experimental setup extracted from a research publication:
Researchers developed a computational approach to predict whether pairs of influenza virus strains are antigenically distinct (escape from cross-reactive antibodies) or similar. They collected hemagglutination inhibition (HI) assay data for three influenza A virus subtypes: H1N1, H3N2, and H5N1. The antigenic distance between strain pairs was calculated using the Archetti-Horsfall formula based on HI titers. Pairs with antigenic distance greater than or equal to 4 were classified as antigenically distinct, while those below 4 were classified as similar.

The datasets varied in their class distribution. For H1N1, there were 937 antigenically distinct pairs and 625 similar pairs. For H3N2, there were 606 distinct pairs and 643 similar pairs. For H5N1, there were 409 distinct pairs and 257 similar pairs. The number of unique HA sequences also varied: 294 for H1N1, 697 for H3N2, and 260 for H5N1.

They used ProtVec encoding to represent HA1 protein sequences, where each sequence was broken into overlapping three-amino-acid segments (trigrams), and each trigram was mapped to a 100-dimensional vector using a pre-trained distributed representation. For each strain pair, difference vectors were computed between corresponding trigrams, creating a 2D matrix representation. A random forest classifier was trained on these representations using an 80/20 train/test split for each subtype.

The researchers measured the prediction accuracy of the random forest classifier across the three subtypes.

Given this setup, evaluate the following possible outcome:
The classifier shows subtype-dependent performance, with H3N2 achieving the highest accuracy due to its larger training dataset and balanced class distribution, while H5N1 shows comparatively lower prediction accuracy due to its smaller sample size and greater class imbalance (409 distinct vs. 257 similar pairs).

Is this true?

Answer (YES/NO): NO